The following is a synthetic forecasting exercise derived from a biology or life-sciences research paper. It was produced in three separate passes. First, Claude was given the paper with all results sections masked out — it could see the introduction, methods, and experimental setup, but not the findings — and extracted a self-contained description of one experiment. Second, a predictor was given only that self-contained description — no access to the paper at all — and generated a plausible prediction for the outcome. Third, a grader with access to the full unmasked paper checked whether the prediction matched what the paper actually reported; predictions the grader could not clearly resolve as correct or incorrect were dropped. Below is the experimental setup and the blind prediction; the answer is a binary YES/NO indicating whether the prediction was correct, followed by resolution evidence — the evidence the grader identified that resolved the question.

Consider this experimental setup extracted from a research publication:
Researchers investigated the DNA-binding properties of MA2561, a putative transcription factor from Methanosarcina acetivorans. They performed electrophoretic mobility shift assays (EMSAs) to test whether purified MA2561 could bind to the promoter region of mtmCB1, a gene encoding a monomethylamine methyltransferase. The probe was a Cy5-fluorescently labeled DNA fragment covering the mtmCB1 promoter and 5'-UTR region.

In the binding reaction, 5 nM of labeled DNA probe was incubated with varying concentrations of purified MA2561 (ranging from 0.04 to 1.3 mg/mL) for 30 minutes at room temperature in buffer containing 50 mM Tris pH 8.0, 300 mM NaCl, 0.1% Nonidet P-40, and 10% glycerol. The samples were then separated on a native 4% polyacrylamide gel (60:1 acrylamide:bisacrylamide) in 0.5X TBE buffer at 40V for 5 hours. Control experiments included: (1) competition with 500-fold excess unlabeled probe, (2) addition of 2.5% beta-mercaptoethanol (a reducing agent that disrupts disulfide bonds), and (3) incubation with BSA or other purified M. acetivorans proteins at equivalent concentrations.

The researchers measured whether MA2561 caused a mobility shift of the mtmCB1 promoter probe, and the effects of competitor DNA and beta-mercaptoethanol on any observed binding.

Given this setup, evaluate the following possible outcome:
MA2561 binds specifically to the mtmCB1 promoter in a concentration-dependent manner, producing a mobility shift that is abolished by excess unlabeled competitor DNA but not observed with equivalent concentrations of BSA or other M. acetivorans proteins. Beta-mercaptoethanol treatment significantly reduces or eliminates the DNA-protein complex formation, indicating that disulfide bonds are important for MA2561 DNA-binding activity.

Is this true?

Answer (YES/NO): YES